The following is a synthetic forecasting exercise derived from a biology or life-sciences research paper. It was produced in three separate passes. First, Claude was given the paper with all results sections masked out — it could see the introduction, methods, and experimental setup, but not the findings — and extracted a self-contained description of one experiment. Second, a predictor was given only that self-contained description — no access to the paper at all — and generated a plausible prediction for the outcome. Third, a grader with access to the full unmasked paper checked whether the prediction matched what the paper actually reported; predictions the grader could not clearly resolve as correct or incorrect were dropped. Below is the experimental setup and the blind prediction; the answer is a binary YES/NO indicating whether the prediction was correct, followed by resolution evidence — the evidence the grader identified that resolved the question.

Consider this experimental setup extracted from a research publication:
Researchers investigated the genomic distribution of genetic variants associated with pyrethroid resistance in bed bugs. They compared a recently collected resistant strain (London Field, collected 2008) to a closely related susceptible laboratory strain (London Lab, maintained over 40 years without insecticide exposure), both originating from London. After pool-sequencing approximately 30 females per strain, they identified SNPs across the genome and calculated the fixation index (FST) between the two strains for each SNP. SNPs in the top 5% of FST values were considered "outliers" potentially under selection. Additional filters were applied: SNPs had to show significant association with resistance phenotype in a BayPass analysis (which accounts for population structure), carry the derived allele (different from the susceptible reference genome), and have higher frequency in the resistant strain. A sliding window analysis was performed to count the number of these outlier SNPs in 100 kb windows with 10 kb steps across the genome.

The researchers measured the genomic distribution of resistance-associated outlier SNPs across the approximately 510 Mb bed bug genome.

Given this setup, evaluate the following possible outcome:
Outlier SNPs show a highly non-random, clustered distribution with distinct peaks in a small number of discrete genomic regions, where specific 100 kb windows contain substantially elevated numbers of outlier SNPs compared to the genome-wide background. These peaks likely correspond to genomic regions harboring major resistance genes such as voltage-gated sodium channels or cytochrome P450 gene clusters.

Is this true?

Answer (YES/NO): YES